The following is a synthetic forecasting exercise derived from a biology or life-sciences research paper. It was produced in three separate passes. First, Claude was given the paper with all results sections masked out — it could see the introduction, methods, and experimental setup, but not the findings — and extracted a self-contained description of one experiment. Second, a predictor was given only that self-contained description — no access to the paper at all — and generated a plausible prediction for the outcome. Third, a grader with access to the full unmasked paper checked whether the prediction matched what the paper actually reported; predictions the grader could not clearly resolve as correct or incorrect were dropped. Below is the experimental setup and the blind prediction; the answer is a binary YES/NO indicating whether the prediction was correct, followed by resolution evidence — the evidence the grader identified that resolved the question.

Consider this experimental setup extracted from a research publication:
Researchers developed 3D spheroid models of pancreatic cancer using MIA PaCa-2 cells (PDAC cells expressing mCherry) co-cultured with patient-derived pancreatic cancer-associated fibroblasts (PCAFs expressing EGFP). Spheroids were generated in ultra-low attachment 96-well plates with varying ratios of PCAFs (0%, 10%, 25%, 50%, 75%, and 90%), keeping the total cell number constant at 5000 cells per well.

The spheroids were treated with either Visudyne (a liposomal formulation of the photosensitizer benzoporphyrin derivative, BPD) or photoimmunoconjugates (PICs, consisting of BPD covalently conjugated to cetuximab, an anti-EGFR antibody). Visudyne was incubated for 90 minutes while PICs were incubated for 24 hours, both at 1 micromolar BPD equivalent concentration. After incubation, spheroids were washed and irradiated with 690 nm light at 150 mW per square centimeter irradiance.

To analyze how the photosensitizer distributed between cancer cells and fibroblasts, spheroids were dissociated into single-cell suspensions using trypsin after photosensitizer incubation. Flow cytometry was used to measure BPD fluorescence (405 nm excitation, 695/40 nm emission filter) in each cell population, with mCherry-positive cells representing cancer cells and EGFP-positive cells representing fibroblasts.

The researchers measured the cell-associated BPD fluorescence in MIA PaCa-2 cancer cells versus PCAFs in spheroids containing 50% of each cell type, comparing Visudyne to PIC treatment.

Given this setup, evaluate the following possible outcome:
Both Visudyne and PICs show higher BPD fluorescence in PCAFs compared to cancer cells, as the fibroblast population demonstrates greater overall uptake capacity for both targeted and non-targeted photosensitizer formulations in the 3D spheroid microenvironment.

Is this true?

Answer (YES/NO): NO